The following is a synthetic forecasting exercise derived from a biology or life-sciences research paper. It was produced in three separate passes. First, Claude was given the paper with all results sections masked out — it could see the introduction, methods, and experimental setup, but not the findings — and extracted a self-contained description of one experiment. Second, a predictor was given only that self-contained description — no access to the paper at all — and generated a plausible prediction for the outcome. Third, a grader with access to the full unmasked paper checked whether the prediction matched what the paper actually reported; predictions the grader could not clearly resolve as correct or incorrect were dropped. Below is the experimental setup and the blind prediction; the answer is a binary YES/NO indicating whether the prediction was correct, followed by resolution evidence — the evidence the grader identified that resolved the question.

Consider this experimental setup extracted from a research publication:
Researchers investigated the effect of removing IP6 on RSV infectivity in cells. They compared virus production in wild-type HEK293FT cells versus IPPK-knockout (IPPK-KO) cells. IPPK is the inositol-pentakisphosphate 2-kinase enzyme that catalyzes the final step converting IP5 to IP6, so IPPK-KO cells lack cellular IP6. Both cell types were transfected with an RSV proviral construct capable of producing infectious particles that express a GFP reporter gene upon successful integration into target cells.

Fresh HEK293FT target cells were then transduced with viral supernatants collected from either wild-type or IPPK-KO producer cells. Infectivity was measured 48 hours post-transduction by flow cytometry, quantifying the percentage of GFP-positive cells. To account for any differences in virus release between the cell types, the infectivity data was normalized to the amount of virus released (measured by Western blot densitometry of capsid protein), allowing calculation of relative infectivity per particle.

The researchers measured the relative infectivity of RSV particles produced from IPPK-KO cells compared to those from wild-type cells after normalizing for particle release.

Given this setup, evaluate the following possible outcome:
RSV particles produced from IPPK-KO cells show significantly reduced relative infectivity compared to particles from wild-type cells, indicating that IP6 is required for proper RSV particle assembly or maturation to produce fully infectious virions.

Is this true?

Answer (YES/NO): YES